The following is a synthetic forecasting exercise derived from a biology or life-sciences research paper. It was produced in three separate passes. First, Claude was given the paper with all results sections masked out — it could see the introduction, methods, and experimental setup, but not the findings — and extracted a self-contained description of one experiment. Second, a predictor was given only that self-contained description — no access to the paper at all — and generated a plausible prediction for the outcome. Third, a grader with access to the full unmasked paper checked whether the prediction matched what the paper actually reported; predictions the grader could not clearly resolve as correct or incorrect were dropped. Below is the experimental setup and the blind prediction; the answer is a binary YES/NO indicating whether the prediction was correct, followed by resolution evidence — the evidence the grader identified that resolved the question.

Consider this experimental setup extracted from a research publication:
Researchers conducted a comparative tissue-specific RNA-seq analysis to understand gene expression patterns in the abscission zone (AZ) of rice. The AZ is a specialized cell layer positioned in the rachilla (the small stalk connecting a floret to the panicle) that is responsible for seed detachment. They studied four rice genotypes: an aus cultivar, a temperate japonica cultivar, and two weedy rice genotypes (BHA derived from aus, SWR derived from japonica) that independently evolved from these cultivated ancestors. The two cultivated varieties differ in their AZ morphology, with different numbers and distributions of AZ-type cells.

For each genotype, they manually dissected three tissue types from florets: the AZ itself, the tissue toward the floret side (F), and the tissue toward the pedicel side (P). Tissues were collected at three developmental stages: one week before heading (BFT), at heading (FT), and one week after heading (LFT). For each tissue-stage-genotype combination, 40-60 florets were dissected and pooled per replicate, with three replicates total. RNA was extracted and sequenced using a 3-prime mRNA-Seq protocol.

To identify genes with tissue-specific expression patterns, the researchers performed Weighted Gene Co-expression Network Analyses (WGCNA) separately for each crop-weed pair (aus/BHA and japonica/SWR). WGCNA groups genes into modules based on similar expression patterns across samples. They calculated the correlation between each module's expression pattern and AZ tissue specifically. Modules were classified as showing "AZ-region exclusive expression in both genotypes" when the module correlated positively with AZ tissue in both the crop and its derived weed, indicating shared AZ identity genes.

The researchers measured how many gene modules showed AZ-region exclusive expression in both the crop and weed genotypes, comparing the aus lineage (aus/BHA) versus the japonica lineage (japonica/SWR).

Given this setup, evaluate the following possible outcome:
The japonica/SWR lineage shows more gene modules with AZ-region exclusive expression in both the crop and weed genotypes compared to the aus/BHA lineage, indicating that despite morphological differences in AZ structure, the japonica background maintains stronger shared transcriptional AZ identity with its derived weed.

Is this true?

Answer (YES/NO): NO